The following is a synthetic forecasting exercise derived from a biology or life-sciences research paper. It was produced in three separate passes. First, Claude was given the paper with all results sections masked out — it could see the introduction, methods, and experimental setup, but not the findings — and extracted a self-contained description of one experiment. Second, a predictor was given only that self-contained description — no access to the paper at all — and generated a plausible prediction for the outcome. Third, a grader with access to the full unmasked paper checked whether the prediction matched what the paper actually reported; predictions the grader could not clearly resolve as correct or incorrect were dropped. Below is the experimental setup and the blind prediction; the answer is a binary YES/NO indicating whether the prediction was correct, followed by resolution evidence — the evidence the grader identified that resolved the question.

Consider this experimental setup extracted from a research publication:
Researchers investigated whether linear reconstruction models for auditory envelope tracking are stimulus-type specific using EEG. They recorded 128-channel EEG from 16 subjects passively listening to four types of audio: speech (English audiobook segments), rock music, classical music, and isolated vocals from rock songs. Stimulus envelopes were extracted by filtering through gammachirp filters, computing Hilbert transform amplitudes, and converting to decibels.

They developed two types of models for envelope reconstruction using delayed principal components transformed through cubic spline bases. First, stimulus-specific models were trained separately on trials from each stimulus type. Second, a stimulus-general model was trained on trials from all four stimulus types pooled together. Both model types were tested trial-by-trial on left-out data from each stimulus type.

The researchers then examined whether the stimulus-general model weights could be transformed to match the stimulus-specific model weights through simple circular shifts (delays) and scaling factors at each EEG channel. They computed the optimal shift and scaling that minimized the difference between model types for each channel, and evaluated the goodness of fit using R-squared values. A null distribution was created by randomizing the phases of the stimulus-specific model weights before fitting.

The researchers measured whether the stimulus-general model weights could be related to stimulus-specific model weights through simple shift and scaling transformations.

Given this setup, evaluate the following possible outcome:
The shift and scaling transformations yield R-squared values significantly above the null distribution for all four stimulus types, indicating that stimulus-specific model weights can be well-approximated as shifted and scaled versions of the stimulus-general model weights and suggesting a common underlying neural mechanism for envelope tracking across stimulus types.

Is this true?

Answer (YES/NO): NO